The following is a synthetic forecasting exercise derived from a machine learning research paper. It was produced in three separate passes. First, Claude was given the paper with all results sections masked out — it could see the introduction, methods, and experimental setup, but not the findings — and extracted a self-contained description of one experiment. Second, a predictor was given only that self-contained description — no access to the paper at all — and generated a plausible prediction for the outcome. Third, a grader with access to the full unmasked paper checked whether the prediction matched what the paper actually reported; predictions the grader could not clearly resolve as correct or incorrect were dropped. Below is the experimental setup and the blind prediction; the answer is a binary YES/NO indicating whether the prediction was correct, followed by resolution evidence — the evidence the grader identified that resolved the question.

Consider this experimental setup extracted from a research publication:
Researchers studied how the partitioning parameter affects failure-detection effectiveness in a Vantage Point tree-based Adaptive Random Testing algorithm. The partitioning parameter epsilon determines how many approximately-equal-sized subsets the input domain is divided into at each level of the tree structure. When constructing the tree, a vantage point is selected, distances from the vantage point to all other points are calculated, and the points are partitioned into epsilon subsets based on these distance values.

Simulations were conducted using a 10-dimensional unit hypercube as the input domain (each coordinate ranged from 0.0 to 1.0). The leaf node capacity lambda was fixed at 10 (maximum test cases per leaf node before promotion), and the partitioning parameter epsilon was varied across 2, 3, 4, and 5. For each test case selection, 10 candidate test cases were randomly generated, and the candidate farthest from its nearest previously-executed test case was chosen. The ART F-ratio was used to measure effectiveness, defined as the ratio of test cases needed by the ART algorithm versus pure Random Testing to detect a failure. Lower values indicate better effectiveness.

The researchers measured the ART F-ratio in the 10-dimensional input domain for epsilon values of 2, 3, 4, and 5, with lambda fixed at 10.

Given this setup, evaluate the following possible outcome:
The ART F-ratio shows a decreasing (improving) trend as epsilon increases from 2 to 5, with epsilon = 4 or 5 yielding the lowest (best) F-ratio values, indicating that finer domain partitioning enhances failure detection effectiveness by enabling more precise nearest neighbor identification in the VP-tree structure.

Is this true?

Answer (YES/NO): NO